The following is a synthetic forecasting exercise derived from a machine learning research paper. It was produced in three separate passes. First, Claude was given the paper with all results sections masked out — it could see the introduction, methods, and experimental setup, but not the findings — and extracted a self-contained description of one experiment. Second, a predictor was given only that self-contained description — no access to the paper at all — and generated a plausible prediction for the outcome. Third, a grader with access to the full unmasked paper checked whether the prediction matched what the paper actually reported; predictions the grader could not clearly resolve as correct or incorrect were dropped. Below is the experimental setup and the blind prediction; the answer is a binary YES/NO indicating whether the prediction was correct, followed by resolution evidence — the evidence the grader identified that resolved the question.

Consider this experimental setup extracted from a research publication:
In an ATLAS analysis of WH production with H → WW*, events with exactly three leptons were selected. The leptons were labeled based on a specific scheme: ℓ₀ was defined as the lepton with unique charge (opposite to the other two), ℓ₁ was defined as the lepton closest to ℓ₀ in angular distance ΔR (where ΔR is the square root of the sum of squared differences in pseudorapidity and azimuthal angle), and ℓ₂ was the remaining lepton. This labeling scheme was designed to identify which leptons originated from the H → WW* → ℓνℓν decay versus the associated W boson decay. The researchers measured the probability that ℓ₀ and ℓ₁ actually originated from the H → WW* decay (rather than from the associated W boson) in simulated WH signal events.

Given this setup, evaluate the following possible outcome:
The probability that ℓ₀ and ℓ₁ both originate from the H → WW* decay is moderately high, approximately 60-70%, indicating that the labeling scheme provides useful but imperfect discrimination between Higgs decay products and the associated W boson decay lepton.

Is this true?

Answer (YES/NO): NO